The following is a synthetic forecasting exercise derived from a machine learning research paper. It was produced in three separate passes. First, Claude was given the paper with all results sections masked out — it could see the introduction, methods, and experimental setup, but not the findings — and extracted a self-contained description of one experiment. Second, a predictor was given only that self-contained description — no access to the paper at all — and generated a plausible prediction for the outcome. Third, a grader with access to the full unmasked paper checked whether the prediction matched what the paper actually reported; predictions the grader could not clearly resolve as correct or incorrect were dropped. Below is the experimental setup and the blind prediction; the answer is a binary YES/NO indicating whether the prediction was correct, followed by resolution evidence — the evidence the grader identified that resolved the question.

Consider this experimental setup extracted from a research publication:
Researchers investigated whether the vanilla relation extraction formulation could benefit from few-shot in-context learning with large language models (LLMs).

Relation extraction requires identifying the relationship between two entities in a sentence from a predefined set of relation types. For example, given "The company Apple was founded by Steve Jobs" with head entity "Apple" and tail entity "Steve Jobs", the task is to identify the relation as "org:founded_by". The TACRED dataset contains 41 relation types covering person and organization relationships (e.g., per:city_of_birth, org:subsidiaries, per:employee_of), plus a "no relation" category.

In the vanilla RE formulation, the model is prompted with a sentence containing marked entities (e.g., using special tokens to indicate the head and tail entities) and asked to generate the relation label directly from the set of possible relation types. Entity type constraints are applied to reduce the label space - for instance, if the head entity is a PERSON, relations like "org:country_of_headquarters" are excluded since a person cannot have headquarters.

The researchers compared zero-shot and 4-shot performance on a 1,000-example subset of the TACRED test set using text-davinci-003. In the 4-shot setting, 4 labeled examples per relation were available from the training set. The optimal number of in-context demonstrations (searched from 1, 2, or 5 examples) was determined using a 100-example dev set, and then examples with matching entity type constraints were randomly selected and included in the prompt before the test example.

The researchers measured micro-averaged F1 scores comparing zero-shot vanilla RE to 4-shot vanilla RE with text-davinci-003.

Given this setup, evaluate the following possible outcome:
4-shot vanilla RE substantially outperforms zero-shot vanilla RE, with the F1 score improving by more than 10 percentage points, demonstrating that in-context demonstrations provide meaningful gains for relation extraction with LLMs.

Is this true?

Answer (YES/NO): NO